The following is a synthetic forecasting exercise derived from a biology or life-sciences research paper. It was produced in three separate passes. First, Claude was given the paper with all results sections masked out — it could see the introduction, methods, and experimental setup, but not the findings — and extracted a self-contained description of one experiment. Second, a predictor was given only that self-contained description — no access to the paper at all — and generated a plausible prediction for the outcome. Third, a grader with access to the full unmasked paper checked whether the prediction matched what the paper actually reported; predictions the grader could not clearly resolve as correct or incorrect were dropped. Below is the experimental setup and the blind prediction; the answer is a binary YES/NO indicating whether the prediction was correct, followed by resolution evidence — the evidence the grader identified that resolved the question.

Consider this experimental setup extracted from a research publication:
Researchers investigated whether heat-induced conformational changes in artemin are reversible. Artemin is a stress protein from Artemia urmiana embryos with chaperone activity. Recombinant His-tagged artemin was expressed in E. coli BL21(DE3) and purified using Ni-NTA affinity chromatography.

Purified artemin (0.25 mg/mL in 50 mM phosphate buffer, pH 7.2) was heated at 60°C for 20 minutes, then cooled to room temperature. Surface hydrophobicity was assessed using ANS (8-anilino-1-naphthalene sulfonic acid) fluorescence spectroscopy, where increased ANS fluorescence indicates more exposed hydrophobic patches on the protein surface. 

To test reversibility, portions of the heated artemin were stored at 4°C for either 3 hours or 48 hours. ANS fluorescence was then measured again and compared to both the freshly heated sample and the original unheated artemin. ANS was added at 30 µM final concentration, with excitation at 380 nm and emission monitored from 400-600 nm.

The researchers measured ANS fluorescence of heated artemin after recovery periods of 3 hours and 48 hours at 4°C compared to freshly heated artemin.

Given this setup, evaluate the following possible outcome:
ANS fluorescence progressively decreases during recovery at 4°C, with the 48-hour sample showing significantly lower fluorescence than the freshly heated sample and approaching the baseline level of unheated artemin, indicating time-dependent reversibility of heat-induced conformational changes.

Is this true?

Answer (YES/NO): NO